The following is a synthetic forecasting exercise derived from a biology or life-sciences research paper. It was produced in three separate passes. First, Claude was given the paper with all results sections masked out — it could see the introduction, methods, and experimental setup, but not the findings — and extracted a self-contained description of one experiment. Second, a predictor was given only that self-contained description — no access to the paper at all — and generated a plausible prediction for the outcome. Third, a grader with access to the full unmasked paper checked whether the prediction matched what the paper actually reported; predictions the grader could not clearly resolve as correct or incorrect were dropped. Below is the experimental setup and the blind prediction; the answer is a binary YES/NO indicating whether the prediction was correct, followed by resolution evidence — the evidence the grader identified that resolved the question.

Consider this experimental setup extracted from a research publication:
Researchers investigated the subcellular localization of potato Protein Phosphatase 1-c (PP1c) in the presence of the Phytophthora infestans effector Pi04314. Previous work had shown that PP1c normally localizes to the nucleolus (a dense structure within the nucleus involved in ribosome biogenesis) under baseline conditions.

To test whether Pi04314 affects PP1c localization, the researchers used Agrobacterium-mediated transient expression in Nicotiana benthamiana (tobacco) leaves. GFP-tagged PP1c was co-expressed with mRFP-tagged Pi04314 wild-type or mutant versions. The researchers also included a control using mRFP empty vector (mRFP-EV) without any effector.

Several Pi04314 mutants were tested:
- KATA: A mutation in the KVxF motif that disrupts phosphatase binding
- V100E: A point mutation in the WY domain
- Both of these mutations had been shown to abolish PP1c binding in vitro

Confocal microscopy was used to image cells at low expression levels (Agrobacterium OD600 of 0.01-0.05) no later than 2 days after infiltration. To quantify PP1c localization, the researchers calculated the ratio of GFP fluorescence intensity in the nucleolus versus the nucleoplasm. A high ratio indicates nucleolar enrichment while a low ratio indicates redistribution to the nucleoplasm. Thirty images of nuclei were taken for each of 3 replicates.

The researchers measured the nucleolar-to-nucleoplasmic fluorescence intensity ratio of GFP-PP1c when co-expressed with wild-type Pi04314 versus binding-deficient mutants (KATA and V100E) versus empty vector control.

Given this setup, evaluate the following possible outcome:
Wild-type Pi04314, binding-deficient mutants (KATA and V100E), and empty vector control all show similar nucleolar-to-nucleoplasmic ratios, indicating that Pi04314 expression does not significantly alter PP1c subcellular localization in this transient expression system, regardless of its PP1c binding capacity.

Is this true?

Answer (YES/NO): NO